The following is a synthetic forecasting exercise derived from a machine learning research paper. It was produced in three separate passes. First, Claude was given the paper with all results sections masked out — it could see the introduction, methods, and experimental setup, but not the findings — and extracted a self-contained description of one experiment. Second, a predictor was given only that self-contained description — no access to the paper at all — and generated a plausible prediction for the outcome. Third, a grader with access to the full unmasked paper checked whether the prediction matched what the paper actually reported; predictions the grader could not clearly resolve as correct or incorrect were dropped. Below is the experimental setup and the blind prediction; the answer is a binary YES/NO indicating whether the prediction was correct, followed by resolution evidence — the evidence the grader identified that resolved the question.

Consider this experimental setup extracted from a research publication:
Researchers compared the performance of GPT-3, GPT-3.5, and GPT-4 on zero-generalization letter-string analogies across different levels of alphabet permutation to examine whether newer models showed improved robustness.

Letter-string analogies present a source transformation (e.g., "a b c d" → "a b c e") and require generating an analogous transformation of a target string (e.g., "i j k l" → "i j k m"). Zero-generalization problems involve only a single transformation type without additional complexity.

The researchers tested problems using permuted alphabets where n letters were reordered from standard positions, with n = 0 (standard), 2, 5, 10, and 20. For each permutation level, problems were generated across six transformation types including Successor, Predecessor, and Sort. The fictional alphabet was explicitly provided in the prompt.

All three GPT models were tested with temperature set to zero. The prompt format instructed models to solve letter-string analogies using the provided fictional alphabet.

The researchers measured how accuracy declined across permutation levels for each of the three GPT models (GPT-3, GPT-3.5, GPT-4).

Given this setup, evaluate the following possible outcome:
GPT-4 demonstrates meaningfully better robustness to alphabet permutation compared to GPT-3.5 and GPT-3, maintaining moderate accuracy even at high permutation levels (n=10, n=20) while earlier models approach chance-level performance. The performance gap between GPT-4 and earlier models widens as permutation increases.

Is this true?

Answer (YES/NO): NO